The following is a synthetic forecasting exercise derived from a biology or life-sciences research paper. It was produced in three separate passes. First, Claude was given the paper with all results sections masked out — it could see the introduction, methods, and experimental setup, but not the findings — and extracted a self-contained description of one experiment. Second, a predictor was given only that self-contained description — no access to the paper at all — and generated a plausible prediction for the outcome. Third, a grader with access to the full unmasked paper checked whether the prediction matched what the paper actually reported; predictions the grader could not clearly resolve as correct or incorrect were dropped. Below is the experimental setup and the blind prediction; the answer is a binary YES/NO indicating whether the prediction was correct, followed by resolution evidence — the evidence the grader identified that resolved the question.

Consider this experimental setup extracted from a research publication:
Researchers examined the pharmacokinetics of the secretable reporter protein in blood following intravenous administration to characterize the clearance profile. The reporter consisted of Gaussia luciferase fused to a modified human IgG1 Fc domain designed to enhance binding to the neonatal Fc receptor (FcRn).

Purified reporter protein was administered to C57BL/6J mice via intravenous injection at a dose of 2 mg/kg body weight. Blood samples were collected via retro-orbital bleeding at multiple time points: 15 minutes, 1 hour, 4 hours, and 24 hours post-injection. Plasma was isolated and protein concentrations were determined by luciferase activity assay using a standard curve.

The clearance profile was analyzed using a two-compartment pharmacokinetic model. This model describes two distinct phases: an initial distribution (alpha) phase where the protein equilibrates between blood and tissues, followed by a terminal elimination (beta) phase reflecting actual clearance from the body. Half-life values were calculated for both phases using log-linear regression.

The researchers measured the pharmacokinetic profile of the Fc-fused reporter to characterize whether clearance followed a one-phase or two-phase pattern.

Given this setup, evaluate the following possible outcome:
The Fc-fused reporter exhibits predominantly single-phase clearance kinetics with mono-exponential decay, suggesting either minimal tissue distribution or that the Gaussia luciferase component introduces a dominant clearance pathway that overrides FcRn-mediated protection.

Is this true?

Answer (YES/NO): NO